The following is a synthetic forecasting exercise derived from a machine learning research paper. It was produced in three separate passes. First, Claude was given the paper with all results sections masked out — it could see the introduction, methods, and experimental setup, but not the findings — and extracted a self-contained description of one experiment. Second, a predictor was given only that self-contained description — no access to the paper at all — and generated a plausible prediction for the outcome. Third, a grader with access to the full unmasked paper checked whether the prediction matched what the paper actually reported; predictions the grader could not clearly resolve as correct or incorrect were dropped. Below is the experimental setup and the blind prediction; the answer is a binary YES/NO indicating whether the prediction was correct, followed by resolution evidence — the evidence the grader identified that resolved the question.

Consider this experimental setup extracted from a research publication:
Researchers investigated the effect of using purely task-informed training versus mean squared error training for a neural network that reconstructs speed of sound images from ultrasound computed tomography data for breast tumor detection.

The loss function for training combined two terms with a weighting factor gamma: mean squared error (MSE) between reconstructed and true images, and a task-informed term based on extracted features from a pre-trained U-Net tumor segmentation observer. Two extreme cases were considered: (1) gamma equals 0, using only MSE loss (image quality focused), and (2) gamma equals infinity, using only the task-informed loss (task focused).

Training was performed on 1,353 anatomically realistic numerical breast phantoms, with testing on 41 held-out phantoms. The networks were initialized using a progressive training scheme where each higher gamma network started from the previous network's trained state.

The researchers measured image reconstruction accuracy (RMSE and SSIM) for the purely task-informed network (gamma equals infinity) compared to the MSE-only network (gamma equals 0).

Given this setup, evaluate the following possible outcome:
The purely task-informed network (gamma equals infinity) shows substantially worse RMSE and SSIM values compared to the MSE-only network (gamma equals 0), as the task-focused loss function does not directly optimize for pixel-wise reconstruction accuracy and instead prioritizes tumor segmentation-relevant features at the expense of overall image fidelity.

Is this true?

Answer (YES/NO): NO